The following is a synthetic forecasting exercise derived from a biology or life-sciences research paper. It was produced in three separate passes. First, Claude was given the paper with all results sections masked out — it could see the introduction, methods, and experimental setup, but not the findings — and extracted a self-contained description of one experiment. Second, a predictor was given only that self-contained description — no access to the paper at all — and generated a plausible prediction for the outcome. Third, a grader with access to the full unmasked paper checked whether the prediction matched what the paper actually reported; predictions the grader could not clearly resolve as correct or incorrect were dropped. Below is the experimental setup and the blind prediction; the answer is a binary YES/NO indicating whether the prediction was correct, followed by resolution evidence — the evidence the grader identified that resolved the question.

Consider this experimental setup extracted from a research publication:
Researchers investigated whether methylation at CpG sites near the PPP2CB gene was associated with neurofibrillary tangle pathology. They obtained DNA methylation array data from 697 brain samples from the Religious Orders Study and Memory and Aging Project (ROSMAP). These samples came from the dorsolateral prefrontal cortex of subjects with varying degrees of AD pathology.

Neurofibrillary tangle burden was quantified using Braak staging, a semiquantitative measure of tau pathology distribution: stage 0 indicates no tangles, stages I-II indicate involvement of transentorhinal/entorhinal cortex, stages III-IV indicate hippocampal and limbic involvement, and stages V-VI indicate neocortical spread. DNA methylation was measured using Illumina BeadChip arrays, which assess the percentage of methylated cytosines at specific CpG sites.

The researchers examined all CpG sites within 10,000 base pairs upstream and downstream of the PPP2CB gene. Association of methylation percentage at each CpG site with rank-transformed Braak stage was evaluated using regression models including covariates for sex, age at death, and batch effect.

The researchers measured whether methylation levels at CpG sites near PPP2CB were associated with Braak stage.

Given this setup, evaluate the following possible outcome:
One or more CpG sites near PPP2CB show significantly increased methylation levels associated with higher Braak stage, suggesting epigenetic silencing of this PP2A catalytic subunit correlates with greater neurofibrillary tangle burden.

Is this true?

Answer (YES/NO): NO